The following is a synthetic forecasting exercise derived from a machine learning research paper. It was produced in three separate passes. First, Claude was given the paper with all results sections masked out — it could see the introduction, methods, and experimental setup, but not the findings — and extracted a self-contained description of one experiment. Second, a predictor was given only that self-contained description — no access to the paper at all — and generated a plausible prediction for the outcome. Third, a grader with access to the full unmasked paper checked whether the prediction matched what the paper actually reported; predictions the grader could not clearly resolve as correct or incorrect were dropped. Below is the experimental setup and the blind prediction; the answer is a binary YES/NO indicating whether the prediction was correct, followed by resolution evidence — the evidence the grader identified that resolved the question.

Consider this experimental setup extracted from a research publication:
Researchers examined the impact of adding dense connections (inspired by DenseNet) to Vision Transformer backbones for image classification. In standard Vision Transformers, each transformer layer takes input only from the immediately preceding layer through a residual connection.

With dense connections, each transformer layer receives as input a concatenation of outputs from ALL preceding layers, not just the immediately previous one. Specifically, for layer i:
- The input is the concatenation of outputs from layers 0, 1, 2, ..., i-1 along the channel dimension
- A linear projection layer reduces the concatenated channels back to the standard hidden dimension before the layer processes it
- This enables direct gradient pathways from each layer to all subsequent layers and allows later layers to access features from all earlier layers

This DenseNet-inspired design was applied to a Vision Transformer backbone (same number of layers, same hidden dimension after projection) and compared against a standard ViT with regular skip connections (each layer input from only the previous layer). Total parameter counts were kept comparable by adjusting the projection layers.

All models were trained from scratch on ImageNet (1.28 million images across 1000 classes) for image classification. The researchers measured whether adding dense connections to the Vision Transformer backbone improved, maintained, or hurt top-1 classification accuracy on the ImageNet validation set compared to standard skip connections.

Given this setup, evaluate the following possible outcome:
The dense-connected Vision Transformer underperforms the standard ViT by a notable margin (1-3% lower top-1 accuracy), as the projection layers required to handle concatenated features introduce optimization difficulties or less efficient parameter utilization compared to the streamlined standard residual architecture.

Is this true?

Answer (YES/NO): YES